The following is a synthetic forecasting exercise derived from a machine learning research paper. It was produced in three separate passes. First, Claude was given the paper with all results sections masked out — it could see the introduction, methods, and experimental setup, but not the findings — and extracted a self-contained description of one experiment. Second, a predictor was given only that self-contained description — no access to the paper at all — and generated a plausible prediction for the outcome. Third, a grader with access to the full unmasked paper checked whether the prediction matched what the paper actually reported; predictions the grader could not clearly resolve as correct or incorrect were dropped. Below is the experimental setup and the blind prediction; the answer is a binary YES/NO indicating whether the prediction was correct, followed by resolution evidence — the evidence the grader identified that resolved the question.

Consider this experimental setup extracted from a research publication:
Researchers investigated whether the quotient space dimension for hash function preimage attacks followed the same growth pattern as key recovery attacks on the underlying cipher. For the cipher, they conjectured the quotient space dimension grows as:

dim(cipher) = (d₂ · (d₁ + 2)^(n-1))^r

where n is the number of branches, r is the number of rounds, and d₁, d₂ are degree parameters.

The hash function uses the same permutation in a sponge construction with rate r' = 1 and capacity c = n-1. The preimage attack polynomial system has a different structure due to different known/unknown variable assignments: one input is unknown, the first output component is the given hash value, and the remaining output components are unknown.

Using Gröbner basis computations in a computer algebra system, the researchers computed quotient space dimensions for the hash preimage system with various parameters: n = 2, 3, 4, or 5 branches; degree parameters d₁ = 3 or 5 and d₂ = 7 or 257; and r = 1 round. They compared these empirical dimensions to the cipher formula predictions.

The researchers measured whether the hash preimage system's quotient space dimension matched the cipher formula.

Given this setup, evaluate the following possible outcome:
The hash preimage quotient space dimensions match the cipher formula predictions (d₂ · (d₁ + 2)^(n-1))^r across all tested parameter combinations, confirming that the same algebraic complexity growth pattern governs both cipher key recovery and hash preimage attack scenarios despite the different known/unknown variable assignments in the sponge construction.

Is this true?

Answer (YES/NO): NO